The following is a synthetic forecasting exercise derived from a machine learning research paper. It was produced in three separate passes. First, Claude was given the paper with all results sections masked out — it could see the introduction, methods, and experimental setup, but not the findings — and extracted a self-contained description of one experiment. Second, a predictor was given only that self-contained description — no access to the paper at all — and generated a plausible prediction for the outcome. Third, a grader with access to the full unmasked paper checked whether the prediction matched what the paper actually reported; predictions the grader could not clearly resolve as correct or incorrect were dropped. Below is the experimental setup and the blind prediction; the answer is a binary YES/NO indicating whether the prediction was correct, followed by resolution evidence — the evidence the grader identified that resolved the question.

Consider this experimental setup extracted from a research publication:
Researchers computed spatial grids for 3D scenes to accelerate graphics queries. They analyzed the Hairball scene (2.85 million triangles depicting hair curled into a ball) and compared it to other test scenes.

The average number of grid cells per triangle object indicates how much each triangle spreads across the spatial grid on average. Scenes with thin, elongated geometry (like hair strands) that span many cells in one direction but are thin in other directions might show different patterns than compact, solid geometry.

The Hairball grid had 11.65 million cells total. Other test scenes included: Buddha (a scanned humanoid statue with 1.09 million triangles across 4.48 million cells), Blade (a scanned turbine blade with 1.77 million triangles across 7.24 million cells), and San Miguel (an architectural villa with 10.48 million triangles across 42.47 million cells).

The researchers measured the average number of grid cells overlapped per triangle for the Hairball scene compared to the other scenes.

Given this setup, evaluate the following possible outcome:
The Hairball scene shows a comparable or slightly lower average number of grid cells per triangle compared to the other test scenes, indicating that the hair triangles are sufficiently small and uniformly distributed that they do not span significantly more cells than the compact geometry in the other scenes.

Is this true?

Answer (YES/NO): NO